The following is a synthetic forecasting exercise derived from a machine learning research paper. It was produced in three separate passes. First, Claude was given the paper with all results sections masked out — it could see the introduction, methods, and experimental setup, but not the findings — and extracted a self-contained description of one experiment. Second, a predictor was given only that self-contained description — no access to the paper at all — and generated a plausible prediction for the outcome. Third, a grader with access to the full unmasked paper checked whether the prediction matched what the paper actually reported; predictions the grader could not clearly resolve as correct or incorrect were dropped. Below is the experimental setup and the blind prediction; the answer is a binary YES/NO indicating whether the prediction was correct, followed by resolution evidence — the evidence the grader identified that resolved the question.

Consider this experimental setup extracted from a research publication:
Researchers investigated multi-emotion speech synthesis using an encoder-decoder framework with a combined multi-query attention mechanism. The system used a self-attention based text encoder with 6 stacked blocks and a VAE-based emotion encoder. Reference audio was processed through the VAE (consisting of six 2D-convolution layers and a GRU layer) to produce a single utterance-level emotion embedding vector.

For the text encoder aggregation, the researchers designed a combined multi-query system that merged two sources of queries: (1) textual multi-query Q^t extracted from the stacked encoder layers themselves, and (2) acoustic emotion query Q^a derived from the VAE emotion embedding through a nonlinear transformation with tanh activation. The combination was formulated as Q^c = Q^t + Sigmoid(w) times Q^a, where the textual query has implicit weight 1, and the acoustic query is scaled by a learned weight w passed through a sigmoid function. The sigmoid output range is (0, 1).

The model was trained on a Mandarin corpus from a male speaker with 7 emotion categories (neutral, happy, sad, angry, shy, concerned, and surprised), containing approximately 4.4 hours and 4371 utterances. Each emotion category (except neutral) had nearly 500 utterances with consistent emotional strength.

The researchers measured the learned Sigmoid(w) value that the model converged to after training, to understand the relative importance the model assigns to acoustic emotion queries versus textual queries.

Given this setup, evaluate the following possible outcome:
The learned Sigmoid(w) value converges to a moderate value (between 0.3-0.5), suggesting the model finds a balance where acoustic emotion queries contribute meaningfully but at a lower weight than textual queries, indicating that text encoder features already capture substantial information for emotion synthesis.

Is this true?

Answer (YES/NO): YES